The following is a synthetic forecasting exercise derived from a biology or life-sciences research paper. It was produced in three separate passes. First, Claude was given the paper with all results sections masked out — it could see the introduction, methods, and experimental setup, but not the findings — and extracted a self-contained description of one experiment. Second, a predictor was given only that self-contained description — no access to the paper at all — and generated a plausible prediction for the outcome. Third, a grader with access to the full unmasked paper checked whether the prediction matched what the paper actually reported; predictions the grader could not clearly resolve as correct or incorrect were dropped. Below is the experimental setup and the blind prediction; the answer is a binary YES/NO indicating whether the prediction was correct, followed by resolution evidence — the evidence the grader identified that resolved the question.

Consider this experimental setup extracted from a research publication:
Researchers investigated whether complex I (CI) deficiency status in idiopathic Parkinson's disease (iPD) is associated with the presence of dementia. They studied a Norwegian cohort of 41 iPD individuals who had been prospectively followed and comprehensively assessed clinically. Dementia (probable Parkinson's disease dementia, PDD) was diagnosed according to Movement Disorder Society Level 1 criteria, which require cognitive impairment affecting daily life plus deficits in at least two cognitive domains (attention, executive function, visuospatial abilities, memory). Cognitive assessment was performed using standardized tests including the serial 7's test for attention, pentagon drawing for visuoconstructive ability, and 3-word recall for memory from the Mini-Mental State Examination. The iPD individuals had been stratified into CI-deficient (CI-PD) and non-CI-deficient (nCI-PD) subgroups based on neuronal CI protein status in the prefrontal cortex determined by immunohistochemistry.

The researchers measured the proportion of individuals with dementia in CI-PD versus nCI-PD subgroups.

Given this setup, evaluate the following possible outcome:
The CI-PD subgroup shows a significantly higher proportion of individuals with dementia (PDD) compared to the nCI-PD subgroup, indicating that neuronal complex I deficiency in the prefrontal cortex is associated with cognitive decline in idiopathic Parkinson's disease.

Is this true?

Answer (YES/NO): NO